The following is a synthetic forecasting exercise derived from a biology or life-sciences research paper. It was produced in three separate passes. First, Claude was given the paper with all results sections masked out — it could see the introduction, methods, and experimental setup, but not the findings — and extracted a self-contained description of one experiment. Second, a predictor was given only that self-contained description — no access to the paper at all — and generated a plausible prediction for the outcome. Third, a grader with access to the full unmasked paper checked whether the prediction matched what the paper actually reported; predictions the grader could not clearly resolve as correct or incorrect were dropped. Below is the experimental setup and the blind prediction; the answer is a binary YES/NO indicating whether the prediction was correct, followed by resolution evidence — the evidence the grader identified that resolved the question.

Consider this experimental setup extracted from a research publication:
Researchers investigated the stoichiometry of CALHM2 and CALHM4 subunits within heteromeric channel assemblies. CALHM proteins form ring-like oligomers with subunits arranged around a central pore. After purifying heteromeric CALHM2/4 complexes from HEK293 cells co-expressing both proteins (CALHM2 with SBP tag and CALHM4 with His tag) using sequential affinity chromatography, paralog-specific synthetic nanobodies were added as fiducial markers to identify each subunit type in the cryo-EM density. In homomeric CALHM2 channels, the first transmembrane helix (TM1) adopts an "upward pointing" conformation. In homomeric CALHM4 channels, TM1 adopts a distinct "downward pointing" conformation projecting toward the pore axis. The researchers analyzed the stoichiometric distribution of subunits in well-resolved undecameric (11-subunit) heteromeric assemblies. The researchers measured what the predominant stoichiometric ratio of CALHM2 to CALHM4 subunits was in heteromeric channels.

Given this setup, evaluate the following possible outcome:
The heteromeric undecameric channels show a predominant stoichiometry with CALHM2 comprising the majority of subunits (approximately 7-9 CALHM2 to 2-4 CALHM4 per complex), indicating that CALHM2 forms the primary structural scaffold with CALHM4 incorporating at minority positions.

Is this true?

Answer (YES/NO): YES